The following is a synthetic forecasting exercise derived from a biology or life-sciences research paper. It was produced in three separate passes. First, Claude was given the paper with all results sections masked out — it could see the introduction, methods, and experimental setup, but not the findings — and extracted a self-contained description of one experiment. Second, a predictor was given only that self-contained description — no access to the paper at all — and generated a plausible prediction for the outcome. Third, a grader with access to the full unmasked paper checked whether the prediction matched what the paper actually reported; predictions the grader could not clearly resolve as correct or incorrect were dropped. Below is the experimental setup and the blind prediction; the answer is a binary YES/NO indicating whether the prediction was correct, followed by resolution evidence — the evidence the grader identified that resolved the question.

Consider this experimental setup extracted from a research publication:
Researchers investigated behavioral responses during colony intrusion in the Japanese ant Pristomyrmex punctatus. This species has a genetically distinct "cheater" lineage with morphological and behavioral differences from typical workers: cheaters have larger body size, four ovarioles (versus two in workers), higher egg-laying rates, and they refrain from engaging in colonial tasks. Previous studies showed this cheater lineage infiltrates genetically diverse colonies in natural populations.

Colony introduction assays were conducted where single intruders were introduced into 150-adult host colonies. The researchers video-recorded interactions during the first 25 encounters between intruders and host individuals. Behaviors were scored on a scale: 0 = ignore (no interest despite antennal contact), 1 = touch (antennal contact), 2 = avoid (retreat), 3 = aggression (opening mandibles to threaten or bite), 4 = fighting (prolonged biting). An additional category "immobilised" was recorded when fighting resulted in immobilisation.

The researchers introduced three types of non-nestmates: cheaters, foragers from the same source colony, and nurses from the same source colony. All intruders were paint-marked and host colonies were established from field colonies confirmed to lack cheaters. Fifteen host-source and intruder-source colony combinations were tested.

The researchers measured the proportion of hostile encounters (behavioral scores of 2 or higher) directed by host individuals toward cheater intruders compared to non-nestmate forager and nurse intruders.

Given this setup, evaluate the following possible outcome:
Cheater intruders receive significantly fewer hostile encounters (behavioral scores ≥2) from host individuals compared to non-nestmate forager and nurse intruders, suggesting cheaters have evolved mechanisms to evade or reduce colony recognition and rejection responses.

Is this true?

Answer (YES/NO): NO